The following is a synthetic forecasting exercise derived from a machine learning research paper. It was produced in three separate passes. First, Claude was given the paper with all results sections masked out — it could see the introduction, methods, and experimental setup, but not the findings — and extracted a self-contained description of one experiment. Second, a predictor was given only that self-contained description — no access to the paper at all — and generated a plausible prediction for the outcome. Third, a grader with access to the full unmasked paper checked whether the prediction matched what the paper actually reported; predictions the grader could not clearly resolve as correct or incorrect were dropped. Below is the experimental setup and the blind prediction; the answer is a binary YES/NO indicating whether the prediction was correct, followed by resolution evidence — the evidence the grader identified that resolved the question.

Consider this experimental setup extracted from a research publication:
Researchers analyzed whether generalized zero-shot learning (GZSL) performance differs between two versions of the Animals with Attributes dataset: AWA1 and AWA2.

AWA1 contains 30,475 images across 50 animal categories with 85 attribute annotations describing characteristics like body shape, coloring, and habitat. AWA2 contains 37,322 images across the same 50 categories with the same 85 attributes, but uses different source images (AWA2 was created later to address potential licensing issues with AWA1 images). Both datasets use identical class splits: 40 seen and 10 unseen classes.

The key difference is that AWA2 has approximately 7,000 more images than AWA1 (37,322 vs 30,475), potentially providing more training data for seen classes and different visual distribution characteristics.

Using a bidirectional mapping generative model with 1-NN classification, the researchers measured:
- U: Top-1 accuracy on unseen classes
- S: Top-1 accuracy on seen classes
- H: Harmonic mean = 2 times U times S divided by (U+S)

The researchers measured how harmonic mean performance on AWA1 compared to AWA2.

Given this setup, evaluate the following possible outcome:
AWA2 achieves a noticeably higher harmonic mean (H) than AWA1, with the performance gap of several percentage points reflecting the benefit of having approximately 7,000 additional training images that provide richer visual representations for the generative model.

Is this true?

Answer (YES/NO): NO